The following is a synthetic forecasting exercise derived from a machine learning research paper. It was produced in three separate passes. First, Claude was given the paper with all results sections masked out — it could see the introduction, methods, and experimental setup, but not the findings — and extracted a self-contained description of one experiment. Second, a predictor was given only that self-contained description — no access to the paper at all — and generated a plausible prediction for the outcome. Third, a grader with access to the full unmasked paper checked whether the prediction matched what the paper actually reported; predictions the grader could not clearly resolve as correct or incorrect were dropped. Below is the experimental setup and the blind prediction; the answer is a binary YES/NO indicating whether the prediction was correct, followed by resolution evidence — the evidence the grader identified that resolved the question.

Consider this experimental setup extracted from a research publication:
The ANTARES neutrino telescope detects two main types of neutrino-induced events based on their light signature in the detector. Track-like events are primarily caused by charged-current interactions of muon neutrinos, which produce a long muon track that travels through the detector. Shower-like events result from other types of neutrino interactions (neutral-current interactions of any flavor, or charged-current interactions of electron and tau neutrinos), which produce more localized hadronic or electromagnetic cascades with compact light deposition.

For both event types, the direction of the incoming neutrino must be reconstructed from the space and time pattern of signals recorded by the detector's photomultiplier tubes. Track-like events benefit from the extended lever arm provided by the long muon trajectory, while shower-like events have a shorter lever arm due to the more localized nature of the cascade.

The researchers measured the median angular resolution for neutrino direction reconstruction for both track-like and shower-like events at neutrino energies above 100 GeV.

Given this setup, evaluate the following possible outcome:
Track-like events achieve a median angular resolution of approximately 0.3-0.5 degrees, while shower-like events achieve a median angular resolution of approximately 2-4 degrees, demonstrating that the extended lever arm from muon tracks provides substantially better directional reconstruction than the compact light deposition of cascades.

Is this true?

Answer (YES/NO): NO